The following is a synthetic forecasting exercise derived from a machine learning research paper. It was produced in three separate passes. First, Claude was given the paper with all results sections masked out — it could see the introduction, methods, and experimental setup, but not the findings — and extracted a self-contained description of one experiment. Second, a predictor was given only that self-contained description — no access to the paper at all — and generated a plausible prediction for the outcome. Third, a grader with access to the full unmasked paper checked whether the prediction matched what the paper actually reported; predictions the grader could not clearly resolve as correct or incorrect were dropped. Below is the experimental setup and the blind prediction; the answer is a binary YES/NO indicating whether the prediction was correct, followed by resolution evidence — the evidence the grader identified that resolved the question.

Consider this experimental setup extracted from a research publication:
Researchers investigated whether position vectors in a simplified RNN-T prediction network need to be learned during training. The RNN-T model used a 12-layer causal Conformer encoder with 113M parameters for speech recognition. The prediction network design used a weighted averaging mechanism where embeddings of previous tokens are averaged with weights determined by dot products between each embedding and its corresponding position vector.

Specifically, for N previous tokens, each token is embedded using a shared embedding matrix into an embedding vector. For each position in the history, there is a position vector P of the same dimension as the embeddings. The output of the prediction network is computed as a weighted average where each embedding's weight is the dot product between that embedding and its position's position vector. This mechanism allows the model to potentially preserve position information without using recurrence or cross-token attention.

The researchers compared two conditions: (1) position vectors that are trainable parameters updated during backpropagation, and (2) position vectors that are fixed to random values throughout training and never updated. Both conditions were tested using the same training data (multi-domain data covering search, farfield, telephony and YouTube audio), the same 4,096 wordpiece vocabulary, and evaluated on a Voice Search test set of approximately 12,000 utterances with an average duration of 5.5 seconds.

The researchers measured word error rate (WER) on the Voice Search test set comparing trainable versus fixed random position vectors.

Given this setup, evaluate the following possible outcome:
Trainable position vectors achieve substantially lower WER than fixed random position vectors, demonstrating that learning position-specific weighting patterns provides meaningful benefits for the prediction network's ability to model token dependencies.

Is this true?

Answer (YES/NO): NO